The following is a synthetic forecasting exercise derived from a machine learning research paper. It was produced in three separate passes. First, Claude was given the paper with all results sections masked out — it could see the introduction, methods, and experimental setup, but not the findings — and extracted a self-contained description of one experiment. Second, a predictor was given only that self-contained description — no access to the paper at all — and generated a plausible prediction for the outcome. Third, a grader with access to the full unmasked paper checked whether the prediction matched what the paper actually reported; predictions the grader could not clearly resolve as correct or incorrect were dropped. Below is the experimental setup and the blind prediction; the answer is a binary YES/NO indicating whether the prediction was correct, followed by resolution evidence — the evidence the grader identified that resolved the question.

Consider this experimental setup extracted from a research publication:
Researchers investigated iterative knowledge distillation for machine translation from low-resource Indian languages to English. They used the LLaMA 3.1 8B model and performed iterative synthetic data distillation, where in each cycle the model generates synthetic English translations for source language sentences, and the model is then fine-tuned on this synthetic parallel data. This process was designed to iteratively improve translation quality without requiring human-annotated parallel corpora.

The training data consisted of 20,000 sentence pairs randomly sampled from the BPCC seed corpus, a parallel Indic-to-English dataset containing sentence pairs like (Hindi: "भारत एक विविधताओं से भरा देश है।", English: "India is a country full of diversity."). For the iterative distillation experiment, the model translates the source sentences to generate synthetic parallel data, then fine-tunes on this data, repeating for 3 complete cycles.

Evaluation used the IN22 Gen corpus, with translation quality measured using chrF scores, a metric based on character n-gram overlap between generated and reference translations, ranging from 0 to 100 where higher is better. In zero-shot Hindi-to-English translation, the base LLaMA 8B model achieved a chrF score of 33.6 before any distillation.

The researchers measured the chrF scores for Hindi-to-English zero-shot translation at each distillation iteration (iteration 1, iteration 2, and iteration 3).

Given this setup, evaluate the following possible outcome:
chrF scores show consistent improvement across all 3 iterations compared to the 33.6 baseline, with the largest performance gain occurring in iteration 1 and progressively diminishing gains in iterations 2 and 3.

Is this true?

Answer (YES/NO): NO